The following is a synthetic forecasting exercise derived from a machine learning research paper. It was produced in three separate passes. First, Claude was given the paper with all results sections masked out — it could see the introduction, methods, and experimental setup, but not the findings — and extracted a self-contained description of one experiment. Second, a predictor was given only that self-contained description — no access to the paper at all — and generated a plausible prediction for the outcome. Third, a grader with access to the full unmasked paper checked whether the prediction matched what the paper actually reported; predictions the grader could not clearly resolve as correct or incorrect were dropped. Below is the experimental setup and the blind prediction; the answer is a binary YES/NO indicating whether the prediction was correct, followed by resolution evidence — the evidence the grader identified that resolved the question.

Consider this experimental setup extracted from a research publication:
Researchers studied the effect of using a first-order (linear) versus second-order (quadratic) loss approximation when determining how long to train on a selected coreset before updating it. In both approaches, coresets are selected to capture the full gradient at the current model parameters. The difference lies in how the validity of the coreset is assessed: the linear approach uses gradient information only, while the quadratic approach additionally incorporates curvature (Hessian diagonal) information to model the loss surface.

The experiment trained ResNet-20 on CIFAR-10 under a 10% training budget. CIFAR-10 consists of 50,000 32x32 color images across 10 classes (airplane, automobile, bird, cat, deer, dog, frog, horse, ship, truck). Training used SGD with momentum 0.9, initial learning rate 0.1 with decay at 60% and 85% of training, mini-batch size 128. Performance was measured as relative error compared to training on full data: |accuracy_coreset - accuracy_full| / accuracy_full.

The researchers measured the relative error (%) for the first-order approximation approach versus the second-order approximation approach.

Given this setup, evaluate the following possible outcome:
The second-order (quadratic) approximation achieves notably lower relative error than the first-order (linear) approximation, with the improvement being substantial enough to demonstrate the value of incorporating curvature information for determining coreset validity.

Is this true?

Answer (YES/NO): YES